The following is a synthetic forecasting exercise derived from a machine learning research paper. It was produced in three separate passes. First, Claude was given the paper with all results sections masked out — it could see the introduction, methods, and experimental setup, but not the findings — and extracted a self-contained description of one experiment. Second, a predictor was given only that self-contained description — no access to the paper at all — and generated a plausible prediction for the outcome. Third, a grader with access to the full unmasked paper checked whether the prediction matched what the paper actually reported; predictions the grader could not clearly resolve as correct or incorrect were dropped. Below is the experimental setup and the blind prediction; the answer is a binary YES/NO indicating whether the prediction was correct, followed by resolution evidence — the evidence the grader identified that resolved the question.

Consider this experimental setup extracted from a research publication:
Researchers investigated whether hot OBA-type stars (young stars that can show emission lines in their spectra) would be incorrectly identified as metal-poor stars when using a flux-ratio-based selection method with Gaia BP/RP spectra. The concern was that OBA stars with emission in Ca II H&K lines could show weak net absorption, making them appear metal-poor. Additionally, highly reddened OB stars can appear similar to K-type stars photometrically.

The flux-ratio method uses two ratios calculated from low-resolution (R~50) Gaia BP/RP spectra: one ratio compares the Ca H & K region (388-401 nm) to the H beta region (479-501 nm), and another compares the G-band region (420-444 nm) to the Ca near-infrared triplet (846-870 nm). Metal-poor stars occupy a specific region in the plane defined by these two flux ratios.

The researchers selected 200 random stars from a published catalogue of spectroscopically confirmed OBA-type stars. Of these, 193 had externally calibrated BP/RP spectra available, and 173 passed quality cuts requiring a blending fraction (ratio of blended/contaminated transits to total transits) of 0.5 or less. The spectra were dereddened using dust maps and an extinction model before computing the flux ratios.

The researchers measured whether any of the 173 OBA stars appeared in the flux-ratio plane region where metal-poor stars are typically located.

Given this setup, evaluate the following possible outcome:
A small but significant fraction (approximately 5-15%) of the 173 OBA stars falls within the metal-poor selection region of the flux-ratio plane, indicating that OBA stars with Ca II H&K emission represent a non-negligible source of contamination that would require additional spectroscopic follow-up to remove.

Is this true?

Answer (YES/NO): NO